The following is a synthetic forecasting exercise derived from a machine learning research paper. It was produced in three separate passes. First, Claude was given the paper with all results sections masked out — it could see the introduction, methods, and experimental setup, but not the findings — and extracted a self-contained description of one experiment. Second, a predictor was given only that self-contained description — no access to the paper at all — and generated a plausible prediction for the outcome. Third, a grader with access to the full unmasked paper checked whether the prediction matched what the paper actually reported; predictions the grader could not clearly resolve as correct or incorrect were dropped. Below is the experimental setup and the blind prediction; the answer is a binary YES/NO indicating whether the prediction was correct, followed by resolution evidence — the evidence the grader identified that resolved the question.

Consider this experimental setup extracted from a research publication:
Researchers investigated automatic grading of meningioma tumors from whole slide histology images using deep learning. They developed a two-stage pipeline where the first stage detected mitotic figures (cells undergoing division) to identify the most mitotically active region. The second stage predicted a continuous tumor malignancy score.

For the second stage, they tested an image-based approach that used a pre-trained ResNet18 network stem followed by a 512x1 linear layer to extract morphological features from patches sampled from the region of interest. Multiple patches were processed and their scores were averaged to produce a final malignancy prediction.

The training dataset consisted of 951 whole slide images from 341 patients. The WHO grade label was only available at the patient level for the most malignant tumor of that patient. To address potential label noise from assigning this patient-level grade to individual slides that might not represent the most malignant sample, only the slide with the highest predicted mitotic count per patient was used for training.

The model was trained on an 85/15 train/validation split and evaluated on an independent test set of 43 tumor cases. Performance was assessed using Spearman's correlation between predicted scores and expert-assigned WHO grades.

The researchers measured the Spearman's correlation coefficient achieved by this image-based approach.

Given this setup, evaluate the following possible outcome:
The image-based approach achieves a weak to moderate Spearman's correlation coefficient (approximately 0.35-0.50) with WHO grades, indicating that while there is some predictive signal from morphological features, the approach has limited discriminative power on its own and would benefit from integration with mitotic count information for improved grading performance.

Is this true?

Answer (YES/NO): NO